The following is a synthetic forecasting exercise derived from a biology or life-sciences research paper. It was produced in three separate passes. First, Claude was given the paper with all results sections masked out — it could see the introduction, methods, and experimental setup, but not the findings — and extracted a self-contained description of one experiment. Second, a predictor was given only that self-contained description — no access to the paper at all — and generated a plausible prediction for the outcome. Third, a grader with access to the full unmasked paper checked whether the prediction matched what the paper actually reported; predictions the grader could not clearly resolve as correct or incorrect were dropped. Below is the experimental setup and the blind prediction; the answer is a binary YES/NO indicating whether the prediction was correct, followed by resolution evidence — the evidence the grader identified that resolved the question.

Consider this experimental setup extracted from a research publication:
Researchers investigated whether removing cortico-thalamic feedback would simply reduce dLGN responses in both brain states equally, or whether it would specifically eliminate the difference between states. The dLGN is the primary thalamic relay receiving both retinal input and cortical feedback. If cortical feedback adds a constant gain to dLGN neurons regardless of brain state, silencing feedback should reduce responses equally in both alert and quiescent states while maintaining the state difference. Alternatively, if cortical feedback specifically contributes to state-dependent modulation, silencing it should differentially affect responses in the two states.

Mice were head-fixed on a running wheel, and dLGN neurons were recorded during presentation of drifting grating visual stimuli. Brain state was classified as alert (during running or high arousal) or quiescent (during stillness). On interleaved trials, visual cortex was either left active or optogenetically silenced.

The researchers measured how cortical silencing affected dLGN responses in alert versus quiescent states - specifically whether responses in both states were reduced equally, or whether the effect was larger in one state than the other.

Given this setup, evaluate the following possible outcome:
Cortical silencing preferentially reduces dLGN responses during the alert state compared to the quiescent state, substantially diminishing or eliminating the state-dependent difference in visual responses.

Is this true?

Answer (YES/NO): NO